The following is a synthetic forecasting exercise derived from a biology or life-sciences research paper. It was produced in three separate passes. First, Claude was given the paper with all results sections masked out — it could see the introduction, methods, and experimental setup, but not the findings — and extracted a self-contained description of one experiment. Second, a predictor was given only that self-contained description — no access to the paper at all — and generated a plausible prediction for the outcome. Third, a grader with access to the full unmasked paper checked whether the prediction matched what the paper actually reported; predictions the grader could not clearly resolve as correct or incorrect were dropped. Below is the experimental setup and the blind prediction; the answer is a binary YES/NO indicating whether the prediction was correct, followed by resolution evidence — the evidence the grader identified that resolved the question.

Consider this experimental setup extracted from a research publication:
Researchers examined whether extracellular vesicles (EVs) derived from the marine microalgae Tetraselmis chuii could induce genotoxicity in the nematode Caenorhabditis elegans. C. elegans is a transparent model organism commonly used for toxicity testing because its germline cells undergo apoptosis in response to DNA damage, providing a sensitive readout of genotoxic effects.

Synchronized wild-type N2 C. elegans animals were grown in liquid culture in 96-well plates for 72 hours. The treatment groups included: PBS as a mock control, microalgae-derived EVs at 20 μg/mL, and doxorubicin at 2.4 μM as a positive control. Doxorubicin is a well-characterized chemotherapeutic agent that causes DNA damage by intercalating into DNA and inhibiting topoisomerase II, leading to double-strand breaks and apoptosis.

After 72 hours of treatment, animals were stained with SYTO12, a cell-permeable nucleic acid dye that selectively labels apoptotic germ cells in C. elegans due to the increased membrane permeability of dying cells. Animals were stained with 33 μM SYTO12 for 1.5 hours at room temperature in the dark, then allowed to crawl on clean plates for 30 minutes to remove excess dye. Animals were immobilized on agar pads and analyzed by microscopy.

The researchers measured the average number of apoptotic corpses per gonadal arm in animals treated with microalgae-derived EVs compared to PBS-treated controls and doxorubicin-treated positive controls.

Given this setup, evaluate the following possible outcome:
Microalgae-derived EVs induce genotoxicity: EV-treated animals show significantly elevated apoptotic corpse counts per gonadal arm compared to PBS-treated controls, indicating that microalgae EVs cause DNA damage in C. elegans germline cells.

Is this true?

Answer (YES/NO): NO